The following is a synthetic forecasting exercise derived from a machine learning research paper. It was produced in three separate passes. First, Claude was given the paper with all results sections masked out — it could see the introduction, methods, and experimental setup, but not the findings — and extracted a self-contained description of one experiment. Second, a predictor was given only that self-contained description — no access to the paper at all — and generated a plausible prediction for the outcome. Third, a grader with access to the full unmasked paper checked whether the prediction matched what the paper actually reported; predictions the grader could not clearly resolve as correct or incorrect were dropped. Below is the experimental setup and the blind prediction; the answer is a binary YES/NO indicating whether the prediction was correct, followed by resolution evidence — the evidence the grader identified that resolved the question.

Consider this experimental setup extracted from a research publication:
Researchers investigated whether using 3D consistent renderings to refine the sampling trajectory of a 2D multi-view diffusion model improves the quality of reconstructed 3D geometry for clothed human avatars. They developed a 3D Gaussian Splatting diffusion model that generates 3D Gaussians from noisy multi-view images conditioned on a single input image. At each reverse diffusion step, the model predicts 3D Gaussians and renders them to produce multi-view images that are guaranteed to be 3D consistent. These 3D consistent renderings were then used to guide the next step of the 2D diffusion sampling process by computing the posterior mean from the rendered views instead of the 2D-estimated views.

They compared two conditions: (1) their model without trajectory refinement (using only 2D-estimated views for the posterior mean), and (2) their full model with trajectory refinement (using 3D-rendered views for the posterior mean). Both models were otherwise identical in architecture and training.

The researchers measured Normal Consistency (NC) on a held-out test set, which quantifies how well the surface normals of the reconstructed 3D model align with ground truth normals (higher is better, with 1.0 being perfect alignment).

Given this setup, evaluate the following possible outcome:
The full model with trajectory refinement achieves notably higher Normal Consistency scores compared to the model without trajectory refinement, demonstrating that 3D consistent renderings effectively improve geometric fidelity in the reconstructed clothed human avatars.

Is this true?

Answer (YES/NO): NO